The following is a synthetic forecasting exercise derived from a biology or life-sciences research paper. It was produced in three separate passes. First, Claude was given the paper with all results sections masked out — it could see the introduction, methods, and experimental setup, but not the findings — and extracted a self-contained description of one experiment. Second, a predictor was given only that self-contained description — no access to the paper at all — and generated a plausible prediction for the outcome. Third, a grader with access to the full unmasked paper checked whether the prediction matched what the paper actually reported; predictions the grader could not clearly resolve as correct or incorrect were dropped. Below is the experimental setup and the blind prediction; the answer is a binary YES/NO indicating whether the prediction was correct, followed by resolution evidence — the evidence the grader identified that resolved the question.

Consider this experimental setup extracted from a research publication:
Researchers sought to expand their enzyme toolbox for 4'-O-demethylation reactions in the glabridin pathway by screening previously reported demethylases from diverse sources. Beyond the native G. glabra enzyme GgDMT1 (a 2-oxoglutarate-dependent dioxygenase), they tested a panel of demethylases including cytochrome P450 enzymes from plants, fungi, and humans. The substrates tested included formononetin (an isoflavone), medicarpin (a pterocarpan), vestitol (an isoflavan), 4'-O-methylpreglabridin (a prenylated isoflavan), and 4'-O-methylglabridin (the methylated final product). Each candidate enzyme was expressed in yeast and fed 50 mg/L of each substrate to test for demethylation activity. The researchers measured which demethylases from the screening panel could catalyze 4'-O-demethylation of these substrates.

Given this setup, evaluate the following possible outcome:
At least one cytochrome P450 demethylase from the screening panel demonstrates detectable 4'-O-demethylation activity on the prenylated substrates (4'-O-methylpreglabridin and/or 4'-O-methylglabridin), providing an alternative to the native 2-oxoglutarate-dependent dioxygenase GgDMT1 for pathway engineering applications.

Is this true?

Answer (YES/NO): YES